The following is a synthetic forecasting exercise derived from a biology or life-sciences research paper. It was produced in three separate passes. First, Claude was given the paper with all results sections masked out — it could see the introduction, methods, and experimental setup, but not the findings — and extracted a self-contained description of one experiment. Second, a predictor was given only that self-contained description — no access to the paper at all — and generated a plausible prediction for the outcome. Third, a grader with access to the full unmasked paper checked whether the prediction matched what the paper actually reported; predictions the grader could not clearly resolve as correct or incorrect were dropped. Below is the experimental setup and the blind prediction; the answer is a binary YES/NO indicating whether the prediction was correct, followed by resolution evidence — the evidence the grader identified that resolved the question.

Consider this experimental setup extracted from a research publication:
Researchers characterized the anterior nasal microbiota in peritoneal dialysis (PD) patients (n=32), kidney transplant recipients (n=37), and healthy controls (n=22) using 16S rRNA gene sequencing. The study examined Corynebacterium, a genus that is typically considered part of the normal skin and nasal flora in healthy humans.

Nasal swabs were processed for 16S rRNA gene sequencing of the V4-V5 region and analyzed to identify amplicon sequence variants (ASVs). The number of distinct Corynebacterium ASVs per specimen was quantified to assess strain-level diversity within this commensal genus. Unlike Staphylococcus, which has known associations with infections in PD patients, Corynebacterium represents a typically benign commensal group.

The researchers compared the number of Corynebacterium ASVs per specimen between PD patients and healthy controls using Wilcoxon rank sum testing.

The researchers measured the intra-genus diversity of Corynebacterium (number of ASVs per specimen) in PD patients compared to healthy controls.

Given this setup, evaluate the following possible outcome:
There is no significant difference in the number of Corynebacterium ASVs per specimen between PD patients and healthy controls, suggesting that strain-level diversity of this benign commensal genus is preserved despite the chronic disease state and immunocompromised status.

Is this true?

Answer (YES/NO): YES